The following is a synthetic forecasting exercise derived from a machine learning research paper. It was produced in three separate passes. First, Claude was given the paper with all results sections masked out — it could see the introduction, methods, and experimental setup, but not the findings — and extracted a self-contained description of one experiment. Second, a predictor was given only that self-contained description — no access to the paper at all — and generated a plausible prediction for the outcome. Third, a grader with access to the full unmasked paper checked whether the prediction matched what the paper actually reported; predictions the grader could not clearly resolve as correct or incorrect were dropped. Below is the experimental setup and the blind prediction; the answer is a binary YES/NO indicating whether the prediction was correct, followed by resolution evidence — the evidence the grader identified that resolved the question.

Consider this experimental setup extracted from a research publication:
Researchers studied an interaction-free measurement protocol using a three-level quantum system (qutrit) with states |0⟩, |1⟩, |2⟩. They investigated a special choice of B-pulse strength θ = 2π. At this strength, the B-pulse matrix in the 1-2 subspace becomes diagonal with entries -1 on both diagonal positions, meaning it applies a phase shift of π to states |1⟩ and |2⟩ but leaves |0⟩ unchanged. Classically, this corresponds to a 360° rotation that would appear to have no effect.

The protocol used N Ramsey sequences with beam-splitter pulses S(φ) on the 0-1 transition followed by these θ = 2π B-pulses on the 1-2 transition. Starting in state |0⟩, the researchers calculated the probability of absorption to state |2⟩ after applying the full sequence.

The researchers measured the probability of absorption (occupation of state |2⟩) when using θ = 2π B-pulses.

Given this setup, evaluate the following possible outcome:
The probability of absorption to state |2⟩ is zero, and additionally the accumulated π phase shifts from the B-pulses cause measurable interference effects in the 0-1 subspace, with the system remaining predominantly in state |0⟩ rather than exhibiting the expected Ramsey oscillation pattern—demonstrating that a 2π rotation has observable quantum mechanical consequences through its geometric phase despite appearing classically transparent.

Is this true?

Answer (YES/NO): YES